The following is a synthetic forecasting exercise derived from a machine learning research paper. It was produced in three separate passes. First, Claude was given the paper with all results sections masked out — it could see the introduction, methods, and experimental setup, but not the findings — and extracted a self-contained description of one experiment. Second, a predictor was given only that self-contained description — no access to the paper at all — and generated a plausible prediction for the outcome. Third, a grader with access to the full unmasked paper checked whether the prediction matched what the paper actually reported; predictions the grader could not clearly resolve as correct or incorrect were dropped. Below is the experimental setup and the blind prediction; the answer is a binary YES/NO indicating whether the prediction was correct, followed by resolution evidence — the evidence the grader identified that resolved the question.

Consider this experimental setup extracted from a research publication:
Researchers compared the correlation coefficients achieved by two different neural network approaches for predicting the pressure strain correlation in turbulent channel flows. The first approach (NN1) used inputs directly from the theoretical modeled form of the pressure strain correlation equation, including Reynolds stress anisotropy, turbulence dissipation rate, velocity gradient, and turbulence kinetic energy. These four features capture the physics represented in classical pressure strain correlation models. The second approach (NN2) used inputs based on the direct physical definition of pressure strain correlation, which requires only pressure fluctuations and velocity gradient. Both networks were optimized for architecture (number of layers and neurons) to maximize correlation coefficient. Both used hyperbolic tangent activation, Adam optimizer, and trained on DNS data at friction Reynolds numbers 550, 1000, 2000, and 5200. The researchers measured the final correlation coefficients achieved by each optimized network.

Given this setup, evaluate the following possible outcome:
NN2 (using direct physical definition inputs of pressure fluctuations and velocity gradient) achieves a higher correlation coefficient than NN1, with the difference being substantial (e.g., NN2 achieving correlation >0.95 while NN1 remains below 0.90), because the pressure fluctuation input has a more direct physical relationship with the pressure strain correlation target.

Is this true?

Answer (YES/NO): NO